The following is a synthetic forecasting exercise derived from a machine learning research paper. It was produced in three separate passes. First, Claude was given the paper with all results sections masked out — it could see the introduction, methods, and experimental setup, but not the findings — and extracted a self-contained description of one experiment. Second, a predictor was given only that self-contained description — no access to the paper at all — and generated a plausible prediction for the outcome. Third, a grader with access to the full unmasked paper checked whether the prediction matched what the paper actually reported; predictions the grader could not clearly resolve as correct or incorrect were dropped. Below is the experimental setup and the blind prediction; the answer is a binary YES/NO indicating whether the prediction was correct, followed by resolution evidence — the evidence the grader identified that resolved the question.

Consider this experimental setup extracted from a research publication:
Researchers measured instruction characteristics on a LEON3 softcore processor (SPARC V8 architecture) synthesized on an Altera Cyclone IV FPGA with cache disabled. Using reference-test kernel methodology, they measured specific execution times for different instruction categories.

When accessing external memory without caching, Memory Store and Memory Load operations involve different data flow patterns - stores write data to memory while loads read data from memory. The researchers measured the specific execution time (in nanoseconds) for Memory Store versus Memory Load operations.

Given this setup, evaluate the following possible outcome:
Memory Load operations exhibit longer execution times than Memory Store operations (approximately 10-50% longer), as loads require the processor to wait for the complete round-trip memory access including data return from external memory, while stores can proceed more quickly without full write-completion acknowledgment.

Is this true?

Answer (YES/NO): NO